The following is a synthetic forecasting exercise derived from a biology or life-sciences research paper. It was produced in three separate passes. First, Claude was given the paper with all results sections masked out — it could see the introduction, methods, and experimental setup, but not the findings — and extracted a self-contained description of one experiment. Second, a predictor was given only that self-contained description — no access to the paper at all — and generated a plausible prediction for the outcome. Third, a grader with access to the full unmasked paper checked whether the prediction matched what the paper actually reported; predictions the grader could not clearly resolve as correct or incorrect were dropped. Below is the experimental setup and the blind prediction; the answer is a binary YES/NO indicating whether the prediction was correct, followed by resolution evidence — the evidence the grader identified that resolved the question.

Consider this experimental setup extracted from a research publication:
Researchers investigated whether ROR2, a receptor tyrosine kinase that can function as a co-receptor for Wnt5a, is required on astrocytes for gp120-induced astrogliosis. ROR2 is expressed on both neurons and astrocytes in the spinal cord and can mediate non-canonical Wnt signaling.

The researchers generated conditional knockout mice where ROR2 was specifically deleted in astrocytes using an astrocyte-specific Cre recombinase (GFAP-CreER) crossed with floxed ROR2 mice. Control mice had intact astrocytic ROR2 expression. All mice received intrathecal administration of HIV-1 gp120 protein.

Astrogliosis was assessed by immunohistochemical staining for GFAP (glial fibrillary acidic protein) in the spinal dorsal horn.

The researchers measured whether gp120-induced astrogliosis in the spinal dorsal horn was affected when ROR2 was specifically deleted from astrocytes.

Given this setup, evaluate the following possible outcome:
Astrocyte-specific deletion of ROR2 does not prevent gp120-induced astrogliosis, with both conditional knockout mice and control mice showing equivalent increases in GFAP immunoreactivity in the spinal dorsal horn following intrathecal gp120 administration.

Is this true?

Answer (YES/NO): NO